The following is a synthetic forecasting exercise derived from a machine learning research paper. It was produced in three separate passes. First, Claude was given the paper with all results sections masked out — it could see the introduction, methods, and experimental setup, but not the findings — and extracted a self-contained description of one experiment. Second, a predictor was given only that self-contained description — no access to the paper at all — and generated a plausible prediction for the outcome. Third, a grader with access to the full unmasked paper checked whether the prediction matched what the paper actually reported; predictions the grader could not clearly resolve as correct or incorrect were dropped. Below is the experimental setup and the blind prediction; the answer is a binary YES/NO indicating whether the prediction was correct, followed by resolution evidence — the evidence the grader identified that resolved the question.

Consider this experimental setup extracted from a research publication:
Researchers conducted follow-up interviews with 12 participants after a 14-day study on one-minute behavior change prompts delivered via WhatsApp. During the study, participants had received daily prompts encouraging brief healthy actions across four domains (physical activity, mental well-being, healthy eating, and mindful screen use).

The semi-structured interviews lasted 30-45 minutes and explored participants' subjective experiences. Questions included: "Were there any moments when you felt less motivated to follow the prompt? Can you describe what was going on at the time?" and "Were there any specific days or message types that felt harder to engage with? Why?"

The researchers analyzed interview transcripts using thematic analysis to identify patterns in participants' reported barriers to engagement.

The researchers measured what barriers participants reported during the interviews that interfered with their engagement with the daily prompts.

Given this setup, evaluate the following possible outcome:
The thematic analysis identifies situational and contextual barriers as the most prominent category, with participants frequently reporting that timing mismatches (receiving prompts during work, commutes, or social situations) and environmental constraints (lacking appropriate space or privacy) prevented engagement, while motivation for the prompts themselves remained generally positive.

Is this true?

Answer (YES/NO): NO